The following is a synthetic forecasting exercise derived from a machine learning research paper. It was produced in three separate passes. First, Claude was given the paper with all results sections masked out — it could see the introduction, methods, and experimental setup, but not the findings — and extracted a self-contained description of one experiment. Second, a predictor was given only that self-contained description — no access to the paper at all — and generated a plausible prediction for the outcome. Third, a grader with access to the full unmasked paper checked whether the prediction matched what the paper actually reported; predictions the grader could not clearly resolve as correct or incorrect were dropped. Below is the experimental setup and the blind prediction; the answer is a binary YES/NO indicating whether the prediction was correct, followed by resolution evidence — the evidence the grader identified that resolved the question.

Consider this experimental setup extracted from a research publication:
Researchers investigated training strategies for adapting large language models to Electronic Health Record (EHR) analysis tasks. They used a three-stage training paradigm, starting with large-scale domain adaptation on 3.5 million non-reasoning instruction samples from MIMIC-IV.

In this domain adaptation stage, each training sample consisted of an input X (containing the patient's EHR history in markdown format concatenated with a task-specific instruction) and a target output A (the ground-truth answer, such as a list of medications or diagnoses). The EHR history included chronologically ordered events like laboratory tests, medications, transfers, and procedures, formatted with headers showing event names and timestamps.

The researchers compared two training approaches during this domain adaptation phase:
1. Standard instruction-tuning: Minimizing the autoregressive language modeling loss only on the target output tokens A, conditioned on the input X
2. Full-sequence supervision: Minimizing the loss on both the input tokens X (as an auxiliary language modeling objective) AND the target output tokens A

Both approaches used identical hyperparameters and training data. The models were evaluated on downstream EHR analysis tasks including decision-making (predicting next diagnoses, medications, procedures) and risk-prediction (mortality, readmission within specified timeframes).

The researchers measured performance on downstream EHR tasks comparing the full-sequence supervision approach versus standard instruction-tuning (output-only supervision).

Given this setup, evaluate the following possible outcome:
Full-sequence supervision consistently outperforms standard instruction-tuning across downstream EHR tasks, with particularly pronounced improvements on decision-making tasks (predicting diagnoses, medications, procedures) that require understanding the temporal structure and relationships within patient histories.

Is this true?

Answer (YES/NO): NO